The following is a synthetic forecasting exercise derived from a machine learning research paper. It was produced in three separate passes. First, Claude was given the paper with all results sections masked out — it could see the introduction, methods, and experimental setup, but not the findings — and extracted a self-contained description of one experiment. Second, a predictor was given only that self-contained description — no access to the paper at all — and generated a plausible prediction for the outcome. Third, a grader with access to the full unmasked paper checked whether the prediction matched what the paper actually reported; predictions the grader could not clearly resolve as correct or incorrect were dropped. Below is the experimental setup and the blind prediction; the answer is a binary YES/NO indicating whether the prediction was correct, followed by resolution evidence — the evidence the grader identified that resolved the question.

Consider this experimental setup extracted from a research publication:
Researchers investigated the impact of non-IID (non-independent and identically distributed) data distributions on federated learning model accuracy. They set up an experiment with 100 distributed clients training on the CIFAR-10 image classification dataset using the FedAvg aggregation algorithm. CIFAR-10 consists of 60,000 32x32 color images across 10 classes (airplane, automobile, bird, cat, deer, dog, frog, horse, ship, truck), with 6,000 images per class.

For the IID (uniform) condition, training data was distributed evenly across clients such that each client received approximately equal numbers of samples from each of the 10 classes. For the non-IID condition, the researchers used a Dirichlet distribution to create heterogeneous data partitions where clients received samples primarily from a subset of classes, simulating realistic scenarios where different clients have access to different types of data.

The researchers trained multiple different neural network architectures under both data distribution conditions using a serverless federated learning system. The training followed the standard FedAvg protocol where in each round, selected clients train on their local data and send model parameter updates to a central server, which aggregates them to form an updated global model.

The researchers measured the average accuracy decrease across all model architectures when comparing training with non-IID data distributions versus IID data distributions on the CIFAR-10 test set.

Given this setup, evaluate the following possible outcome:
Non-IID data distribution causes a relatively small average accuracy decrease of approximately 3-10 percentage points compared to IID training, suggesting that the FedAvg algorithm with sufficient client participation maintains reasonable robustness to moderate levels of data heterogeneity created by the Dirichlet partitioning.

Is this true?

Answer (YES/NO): NO